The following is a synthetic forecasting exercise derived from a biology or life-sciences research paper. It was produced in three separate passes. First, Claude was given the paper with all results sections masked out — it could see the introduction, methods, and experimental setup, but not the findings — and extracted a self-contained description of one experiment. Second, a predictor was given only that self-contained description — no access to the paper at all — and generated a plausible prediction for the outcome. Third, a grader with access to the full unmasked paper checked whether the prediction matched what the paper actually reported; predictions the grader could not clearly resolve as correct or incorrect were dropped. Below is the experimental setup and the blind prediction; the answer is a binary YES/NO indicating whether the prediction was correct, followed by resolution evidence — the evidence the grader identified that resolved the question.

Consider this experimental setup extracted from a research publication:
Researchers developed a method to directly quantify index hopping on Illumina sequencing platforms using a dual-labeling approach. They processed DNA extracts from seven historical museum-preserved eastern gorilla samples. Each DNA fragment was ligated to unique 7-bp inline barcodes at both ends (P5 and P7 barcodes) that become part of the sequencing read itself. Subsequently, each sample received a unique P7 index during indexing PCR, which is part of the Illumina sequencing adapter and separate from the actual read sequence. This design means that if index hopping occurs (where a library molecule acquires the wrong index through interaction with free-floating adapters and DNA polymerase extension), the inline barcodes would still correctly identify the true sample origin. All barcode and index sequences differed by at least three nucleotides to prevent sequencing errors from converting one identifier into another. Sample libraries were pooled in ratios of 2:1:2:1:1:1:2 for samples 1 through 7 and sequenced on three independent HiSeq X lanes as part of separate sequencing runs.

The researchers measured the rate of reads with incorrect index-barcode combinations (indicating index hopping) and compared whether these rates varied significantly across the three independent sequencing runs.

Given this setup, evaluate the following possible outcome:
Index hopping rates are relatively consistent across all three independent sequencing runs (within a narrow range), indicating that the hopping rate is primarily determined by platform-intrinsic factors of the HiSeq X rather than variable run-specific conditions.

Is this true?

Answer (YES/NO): YES